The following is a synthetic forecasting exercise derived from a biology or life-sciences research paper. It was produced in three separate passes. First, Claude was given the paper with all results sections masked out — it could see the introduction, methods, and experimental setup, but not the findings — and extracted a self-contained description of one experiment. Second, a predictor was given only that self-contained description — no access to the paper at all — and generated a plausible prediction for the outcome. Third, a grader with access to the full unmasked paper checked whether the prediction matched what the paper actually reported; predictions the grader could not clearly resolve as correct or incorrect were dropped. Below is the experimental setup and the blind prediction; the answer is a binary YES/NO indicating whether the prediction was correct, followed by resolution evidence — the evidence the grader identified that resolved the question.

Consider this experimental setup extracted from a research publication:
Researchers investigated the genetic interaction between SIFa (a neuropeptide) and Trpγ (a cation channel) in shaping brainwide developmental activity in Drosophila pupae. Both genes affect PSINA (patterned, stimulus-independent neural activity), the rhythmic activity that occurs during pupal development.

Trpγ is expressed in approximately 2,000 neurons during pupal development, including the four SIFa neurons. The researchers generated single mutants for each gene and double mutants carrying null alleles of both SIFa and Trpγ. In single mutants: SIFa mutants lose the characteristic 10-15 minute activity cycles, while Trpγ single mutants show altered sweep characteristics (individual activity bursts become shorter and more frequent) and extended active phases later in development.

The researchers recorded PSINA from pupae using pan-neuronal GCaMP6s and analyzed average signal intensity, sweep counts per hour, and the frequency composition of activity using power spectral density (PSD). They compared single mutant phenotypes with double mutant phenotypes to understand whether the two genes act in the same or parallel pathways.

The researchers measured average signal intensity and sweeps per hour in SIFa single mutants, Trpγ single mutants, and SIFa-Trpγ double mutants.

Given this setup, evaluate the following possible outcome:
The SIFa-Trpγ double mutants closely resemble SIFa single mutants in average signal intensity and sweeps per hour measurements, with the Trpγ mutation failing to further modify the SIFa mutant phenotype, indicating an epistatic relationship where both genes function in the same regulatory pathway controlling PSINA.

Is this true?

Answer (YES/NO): NO